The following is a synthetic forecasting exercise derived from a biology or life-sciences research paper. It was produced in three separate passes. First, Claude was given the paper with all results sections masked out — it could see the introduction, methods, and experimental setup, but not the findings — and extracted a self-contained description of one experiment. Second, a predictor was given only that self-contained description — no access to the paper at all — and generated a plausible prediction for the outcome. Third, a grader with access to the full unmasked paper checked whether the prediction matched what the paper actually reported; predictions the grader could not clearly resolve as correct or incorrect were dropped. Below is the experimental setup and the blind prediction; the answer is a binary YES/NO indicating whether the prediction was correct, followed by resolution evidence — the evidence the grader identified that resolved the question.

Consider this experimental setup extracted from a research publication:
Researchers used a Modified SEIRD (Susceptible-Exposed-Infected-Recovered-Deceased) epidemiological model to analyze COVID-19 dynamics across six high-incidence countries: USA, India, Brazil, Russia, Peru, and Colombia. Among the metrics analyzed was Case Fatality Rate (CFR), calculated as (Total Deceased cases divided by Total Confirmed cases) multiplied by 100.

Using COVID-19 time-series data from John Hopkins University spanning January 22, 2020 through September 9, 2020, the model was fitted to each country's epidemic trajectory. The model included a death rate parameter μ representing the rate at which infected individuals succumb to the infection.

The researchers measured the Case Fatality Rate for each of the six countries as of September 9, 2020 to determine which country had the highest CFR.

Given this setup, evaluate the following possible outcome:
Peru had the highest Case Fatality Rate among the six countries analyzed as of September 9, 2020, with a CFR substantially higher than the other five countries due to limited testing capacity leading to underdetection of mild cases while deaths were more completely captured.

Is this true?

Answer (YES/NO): YES